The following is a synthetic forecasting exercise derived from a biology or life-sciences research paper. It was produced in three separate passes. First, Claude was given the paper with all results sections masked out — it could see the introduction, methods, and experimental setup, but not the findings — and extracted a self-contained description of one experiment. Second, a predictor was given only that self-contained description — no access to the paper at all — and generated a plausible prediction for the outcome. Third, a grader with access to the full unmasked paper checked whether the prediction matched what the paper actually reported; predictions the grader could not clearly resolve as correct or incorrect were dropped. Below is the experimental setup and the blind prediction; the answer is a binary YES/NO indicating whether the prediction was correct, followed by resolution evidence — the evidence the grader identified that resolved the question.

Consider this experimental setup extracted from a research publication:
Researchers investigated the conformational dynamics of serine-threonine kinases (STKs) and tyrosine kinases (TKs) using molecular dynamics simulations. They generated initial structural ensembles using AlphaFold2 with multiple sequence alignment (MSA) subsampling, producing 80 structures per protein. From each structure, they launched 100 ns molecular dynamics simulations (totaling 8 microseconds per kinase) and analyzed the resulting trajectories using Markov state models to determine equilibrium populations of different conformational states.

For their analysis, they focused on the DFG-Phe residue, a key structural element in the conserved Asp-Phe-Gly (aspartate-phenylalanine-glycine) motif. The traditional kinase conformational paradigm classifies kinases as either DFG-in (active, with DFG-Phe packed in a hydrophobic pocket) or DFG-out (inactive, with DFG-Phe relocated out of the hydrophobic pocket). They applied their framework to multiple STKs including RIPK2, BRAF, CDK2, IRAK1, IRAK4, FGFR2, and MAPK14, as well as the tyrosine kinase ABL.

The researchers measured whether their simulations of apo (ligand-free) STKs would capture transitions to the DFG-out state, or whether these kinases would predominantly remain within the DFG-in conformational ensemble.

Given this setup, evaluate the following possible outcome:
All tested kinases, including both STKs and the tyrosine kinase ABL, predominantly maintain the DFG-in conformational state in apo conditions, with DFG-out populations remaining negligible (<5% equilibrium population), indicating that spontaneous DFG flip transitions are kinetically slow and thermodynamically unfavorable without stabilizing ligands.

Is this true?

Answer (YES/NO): NO